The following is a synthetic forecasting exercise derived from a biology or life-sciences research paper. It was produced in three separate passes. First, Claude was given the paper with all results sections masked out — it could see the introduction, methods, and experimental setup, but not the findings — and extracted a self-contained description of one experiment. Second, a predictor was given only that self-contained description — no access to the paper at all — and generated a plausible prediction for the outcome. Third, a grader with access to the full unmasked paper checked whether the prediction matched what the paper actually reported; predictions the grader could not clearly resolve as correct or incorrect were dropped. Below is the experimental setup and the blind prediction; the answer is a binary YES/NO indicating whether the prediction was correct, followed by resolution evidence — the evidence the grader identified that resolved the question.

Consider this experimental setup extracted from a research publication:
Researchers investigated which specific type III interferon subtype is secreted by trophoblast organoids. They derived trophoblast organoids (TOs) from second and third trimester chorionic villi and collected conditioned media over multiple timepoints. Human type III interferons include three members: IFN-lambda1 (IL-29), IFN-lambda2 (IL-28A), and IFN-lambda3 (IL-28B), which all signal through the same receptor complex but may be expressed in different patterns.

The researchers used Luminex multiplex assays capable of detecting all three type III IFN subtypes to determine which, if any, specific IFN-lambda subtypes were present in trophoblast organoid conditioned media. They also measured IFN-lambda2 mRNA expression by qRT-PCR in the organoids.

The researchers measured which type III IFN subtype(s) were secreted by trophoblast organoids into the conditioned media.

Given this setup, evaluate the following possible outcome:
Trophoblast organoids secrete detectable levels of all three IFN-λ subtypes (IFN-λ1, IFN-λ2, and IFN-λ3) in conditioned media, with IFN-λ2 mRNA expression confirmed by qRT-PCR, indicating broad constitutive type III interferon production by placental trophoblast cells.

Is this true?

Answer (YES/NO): NO